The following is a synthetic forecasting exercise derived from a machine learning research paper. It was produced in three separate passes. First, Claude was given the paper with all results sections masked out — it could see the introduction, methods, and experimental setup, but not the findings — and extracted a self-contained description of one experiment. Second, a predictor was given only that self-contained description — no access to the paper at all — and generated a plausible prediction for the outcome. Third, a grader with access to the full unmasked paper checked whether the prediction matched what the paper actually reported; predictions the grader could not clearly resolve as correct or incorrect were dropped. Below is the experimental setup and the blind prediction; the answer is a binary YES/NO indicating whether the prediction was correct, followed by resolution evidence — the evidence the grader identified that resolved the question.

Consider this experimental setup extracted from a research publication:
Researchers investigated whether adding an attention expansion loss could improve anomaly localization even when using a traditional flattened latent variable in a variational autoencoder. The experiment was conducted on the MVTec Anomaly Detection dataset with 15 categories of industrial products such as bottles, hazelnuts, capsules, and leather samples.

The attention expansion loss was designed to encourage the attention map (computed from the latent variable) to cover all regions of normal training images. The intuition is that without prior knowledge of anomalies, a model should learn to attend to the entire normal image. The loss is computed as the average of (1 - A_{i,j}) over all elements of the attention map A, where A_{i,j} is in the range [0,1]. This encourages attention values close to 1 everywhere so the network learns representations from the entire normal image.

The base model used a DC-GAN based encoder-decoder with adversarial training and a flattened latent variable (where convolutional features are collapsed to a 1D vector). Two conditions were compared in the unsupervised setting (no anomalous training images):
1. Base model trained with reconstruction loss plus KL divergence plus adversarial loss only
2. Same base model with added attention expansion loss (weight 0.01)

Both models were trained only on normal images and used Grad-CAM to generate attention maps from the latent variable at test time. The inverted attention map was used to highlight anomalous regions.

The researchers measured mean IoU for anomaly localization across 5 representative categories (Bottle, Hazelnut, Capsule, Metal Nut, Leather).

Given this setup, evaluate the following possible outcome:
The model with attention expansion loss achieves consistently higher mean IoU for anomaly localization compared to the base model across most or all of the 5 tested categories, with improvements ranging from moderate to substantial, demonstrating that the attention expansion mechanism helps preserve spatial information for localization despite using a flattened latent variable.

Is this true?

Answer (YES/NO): YES